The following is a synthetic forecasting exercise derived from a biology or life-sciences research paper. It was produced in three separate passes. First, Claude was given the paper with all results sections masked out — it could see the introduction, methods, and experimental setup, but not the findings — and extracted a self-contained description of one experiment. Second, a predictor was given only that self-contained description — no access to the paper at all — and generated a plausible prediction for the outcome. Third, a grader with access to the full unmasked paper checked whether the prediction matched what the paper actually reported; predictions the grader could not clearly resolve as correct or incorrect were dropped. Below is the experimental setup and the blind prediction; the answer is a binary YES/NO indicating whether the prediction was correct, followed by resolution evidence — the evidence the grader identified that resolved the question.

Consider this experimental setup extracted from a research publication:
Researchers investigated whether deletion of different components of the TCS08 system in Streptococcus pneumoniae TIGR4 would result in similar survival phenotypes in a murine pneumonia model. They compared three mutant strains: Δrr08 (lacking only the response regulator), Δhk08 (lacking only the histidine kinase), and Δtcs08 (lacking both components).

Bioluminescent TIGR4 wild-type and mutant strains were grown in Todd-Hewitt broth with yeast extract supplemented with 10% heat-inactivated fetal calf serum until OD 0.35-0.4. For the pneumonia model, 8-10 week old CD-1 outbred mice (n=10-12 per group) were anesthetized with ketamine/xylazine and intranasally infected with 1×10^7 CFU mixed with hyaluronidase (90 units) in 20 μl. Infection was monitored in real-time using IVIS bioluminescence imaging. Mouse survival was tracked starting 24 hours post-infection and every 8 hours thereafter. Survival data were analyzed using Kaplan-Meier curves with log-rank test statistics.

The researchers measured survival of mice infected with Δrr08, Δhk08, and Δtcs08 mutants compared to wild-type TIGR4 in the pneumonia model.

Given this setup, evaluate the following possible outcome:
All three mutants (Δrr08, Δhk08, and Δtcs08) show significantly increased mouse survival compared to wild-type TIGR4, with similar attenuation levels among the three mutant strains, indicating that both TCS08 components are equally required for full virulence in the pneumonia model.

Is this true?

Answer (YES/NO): NO